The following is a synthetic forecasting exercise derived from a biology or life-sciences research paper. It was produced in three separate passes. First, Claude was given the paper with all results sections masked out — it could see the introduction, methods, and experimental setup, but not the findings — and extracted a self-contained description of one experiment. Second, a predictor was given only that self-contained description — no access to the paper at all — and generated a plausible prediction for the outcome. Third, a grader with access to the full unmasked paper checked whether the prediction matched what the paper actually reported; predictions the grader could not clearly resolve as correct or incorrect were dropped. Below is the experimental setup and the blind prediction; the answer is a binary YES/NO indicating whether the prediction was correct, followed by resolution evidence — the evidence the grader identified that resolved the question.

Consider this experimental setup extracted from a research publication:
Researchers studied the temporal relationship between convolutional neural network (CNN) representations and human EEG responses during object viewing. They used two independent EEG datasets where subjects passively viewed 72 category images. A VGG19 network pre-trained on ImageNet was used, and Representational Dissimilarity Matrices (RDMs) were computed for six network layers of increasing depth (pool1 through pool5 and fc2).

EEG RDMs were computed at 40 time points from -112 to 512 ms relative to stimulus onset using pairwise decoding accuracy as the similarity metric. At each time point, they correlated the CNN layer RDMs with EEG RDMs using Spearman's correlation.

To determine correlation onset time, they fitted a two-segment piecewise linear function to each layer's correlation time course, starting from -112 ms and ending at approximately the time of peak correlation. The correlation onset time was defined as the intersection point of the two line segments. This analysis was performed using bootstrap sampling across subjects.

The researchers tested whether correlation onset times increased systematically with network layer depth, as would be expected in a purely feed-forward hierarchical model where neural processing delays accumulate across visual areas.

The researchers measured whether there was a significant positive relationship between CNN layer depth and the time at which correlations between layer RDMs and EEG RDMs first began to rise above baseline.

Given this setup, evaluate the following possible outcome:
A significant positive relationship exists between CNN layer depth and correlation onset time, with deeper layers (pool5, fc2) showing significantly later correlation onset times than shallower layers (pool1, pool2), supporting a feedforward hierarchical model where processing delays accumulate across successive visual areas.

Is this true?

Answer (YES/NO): NO